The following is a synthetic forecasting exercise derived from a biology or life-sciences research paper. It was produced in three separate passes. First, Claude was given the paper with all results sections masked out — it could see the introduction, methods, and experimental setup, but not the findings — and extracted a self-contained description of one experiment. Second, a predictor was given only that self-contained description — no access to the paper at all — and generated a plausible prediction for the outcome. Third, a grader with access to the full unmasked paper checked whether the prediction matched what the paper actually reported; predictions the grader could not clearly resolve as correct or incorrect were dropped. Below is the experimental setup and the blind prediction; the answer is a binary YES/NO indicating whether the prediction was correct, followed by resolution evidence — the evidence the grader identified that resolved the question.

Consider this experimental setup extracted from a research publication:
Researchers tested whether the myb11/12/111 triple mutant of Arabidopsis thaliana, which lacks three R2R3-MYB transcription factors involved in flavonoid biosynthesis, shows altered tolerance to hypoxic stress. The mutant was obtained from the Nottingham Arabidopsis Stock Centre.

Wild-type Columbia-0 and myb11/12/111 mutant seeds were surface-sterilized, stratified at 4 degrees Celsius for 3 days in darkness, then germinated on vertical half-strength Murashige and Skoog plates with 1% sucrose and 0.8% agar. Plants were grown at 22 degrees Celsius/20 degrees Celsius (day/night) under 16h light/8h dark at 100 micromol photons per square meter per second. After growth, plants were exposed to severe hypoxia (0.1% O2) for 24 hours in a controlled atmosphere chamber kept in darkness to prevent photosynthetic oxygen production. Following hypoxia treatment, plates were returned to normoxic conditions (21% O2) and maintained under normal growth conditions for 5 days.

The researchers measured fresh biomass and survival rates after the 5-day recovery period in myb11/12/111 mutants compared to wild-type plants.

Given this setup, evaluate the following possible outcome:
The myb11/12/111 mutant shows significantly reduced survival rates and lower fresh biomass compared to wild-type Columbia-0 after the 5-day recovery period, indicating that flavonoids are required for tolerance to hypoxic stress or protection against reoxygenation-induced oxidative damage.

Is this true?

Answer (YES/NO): YES